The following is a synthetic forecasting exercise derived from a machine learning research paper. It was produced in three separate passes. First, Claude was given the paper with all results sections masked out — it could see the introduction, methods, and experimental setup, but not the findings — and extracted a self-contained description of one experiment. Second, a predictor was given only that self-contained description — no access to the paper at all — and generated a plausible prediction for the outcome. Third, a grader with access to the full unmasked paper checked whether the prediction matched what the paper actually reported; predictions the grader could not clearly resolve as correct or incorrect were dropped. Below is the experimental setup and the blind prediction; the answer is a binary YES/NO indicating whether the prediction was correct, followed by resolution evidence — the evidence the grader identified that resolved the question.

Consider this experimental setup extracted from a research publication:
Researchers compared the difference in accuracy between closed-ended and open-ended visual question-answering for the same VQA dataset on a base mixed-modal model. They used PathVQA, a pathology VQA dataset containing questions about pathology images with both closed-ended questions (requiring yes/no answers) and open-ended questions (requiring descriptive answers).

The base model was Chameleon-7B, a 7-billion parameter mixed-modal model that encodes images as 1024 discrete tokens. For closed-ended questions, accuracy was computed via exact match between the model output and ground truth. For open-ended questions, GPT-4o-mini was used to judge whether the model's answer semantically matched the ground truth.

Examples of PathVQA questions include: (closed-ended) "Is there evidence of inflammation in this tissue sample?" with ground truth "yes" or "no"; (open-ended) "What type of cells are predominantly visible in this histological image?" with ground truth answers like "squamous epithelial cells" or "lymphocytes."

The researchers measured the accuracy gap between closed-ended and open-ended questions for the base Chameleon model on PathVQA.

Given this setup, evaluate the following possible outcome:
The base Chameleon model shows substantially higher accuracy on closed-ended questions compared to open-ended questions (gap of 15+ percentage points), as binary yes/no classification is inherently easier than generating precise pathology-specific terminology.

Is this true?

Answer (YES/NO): YES